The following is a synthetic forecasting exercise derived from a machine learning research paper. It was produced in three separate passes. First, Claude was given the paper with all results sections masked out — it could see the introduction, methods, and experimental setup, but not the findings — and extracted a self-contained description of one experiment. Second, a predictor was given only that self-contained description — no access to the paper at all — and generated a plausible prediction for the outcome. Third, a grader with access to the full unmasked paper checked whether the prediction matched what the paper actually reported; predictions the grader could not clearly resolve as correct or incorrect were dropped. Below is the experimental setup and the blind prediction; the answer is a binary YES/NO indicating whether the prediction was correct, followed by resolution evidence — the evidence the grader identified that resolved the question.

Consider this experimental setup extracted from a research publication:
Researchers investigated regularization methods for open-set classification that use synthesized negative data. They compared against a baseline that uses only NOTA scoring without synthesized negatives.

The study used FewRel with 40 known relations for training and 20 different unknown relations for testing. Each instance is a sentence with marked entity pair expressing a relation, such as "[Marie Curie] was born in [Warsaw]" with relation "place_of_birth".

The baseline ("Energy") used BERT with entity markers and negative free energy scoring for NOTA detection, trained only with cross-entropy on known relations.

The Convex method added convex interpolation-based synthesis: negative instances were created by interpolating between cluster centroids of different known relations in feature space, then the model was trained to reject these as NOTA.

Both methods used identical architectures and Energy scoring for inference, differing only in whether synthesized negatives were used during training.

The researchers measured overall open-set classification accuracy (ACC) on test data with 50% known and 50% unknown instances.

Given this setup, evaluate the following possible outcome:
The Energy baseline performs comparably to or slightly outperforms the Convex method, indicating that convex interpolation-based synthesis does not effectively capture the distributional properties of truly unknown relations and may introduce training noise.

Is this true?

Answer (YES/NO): YES